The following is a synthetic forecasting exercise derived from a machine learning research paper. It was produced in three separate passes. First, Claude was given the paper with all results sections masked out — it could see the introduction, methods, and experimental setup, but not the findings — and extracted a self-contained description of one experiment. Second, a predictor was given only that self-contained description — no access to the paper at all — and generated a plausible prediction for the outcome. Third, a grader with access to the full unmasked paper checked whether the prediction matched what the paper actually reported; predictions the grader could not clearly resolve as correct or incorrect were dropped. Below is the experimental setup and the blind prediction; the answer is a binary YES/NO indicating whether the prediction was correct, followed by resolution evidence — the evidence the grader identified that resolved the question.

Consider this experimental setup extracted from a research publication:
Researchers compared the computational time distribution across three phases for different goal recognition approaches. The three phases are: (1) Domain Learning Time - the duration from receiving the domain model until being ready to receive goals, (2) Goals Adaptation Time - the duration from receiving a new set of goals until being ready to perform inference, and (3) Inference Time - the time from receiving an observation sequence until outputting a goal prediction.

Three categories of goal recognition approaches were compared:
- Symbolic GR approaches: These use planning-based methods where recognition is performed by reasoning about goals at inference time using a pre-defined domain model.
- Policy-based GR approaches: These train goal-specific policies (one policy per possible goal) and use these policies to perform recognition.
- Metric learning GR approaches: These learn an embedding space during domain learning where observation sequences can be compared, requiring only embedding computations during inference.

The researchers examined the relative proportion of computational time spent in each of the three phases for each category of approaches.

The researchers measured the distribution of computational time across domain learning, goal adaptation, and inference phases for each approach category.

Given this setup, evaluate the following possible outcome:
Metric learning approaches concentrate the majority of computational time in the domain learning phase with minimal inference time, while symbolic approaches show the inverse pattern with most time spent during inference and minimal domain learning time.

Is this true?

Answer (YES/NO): YES